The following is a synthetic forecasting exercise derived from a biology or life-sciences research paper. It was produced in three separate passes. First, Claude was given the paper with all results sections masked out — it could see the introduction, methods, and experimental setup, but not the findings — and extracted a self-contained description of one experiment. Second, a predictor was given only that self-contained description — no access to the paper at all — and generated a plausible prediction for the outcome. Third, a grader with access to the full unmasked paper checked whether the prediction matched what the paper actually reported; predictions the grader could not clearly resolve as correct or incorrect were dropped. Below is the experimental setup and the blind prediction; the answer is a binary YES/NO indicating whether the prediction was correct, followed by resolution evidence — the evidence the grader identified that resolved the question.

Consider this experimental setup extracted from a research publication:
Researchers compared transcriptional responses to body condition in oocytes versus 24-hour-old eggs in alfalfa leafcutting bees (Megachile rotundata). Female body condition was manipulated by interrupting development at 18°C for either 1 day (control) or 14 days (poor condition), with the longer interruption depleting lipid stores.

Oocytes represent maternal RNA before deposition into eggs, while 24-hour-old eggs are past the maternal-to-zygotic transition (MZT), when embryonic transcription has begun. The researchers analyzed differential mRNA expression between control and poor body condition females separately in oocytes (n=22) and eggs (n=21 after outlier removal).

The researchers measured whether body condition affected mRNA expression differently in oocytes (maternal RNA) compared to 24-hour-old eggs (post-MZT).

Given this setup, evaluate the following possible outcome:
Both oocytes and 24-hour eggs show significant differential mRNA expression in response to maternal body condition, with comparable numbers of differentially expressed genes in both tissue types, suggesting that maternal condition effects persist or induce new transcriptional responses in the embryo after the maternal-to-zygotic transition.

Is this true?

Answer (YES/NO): NO